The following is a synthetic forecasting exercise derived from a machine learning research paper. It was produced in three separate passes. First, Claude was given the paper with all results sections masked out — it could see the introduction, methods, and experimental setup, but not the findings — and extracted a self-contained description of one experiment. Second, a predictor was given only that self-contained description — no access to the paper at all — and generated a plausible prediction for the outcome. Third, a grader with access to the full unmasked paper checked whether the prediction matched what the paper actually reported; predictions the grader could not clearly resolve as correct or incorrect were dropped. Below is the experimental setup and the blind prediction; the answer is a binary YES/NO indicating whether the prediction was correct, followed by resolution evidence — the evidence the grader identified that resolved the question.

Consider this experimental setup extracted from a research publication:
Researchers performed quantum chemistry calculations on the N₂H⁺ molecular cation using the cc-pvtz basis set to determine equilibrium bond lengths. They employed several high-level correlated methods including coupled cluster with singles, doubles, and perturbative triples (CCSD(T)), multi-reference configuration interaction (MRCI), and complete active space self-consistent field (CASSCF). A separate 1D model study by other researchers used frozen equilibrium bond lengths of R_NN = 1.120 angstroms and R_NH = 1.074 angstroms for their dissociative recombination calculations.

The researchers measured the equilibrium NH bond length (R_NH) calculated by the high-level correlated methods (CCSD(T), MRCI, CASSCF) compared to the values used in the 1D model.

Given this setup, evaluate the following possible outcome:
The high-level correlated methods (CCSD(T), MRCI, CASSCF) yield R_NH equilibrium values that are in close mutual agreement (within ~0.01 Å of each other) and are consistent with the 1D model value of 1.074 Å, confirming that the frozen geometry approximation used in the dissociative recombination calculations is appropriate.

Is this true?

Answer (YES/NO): NO